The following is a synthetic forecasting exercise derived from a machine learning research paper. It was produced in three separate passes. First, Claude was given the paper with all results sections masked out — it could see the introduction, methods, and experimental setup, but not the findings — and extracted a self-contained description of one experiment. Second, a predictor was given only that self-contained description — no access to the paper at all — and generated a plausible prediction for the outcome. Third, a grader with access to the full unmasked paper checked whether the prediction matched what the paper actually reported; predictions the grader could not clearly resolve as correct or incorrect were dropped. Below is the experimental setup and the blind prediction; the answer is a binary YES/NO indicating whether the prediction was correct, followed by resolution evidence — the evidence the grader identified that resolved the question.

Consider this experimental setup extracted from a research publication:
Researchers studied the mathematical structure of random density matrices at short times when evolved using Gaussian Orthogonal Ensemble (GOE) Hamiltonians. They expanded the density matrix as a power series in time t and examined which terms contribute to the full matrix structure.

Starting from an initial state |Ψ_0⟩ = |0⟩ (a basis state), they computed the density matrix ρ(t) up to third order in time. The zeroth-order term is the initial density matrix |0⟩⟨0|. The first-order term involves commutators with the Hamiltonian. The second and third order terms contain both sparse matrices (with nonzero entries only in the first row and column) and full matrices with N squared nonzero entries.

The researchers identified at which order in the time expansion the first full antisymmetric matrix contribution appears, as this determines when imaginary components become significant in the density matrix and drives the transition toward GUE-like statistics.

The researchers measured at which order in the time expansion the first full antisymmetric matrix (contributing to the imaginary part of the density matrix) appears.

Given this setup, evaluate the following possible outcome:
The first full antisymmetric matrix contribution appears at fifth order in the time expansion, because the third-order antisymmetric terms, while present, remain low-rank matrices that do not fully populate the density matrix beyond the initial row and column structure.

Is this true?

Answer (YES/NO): NO